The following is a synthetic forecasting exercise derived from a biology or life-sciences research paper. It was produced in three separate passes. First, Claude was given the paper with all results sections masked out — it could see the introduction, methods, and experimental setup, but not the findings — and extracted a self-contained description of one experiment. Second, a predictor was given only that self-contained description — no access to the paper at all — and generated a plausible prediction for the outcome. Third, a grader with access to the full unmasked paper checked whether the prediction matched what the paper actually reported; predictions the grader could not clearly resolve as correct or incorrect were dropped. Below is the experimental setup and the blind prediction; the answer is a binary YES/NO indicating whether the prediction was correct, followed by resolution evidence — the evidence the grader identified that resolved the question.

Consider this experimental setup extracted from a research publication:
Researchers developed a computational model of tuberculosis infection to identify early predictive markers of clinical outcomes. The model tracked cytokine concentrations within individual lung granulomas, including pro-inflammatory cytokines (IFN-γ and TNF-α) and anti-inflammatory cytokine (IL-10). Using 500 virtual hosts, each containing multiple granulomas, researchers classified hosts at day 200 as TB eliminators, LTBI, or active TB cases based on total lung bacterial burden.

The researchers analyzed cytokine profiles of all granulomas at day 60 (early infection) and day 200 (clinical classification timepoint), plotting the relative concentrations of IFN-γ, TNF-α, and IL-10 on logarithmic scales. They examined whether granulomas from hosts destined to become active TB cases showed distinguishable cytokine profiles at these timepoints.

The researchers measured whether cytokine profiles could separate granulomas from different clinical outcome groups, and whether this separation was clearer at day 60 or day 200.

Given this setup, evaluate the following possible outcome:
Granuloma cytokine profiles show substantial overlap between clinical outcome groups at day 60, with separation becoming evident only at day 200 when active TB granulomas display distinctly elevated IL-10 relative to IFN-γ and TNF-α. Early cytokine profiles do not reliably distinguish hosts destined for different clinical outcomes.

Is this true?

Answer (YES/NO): NO